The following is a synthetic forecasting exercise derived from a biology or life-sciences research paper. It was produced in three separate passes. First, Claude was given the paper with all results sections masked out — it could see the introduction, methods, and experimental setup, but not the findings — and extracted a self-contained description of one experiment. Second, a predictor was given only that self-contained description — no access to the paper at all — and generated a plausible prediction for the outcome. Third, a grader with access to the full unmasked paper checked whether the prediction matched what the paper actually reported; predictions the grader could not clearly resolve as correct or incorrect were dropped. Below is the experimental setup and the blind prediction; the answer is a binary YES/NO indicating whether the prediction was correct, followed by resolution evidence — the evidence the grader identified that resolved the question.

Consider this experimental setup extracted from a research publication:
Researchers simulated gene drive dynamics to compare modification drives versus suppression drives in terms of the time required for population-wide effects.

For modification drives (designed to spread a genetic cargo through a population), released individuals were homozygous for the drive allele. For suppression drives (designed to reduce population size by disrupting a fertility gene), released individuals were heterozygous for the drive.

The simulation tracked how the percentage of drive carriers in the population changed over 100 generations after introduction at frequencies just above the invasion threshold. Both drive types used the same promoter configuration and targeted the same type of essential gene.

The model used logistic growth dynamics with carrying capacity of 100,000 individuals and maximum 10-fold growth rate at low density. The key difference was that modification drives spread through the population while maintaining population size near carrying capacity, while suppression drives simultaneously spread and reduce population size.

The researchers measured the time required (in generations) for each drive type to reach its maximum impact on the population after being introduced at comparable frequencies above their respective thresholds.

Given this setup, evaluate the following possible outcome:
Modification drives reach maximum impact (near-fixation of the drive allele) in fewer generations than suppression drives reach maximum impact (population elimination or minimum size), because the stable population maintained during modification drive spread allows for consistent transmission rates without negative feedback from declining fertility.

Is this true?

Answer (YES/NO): YES